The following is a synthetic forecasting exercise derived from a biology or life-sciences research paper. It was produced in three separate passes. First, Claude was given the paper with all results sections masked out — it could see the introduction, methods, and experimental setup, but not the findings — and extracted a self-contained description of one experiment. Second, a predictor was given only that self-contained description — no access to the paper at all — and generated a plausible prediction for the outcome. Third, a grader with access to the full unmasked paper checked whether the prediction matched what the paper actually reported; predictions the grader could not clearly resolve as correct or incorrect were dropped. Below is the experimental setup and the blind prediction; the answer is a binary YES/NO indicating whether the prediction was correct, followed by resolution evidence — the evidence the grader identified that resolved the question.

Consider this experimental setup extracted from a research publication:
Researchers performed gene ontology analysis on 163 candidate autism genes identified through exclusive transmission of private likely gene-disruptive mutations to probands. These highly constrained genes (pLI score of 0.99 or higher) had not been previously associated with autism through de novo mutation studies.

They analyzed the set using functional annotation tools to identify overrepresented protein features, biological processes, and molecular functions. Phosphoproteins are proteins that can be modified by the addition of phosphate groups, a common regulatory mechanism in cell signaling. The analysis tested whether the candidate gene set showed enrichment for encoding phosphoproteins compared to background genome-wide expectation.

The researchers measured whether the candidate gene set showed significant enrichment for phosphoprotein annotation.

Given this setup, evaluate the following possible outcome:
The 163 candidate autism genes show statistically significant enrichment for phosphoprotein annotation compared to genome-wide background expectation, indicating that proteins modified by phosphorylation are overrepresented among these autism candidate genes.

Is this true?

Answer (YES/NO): YES